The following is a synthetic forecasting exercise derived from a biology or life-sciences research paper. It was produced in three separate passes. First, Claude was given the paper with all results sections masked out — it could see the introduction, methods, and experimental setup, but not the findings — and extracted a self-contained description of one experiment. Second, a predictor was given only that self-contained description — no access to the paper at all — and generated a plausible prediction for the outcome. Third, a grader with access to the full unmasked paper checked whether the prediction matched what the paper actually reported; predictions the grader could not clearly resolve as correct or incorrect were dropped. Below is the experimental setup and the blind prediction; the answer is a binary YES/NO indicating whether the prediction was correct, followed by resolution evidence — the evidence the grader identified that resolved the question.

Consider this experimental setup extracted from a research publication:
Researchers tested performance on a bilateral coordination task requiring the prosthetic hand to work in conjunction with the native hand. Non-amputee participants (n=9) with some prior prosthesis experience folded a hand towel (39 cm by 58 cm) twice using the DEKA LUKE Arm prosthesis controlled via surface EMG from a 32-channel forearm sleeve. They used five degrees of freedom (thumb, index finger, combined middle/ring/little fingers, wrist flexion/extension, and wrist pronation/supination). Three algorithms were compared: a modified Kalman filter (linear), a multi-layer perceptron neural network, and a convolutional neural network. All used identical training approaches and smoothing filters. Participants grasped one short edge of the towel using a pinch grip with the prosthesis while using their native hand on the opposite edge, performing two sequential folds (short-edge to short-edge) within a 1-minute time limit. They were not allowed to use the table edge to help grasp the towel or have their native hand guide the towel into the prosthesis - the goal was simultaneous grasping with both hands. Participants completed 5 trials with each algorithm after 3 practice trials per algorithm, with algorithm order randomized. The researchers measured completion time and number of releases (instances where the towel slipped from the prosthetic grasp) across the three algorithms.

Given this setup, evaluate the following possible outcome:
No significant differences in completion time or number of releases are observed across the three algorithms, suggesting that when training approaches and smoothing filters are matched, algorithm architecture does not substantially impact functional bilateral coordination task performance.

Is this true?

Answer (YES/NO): YES